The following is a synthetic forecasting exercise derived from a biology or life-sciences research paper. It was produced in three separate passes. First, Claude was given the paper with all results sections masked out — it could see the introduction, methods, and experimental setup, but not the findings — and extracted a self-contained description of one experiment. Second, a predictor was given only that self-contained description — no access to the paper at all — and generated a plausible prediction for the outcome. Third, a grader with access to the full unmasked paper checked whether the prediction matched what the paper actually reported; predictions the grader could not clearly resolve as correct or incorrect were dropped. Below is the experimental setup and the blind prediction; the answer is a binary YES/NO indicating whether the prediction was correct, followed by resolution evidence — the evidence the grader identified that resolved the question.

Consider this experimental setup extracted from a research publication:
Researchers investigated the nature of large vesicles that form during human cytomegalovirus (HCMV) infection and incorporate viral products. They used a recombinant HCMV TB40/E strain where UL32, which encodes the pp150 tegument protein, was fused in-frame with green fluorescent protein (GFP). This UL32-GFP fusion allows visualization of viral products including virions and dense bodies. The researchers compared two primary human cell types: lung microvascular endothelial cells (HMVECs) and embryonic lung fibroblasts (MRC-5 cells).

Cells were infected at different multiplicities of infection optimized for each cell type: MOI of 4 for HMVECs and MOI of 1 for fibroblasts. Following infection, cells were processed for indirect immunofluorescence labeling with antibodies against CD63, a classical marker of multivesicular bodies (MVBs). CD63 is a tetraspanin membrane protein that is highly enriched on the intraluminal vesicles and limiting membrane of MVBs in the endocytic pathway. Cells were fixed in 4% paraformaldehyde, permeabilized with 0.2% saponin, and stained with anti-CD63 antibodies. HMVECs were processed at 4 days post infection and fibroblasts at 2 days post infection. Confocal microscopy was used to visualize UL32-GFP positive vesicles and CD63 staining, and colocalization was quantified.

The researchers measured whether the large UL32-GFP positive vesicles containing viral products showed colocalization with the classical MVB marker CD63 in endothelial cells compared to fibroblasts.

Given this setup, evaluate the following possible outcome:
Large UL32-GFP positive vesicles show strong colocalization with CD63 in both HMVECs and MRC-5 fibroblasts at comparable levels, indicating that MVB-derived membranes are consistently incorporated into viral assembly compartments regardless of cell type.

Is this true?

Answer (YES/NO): NO